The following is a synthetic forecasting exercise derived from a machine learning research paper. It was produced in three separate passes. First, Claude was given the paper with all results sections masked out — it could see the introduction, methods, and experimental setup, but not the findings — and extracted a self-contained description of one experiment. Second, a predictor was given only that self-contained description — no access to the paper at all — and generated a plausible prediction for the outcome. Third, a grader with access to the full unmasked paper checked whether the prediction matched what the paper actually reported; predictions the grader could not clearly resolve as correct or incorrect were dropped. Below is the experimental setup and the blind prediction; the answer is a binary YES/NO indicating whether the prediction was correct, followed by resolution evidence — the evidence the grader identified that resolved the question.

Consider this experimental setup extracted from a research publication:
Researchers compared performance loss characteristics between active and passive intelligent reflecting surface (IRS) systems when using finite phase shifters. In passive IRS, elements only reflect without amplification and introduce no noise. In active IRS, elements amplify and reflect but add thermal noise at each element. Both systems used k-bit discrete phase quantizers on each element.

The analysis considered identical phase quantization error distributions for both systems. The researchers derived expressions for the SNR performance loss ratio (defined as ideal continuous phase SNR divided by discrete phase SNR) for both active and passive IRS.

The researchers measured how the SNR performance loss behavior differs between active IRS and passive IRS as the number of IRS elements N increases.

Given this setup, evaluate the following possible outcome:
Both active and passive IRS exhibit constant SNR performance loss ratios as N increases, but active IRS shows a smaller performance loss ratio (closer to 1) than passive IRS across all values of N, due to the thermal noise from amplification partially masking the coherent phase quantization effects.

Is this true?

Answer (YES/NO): NO